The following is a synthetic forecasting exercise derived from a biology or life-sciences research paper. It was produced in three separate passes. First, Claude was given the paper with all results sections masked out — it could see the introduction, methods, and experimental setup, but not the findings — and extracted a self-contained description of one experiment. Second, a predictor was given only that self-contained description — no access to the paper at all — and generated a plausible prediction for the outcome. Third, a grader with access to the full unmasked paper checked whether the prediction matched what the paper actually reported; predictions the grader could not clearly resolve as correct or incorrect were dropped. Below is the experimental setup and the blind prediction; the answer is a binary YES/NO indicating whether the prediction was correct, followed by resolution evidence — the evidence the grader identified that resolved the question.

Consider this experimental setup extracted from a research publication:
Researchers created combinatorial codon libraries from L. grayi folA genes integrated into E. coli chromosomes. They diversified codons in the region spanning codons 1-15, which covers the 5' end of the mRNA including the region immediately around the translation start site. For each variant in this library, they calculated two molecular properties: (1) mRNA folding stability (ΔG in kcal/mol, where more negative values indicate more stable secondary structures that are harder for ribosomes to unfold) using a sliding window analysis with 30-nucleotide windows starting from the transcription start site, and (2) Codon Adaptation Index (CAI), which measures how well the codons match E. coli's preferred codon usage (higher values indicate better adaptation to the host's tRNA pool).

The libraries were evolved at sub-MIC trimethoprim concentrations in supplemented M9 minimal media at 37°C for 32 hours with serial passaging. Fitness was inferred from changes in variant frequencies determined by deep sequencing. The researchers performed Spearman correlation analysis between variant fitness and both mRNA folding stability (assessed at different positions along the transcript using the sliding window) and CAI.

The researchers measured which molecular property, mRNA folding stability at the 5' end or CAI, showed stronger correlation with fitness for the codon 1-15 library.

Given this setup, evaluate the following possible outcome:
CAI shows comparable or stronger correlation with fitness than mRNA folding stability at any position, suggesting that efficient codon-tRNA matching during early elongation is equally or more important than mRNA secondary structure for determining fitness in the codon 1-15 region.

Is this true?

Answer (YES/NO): NO